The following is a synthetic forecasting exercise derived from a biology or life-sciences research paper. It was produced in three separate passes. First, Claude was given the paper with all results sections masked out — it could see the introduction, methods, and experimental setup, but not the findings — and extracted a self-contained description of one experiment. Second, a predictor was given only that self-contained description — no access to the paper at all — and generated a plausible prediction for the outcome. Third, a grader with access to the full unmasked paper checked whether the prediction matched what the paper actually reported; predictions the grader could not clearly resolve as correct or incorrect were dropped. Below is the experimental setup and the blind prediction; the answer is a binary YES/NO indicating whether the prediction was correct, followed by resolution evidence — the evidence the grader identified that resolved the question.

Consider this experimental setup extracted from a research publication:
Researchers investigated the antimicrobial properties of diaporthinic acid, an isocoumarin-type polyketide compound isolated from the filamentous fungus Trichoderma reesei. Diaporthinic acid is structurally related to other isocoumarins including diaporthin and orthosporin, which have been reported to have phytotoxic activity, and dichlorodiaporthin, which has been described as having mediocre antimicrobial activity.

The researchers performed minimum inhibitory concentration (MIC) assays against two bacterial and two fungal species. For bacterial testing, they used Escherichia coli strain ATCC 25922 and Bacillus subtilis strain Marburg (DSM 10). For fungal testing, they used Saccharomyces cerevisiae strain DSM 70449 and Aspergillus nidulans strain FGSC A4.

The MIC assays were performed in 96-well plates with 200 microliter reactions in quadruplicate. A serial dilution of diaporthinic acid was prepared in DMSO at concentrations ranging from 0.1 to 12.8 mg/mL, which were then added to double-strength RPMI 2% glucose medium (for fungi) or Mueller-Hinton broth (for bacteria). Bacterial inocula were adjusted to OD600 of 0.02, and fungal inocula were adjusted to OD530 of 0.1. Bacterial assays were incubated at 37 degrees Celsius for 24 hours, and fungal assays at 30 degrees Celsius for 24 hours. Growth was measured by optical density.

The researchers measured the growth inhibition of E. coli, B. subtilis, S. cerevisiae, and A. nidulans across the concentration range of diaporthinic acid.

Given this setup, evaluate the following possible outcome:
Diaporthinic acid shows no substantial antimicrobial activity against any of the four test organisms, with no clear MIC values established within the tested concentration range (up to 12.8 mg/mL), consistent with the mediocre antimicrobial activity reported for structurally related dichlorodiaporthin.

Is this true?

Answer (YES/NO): NO